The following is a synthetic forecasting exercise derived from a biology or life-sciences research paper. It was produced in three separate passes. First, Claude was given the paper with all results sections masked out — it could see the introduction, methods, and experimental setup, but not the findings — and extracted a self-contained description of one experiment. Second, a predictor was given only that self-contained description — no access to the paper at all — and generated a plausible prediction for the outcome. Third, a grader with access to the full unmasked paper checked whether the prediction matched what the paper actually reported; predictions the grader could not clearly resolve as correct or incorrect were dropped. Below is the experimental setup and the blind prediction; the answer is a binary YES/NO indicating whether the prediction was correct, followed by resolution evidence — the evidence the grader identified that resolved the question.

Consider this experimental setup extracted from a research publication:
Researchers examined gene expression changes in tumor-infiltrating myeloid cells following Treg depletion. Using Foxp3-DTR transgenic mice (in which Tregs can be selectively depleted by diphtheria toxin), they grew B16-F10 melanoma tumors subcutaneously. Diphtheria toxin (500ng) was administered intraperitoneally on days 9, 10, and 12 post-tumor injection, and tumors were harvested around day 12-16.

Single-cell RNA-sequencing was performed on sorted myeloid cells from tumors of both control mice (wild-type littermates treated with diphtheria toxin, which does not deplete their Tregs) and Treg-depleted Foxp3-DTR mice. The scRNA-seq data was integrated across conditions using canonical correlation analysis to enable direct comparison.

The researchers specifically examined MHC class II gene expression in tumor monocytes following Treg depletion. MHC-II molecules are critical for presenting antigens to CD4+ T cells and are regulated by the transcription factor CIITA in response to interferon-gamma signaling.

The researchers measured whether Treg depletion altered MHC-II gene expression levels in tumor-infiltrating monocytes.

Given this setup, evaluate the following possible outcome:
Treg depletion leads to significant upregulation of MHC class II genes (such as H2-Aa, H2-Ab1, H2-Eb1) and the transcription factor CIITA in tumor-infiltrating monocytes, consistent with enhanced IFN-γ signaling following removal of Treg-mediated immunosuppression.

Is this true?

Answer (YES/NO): NO